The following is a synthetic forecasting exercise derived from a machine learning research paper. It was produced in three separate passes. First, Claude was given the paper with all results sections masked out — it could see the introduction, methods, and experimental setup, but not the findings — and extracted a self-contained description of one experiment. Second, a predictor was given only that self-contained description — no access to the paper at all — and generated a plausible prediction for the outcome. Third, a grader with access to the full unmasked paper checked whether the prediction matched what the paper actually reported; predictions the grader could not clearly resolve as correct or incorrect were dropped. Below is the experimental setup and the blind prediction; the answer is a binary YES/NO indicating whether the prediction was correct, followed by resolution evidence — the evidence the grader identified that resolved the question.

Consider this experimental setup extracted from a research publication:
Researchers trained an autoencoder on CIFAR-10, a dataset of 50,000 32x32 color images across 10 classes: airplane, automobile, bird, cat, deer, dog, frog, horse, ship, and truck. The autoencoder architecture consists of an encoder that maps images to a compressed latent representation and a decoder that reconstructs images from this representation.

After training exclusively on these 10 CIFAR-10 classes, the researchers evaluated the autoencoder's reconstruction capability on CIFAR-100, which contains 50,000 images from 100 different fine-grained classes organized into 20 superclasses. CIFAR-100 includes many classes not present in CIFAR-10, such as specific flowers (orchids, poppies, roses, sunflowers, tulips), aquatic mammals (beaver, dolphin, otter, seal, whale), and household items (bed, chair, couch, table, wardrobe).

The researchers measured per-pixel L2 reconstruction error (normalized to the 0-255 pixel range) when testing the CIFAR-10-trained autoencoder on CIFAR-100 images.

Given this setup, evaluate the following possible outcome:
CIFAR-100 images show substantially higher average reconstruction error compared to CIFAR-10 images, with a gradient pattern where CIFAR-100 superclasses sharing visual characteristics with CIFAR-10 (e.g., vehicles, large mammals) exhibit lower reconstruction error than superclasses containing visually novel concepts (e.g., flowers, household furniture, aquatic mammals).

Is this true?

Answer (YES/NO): NO